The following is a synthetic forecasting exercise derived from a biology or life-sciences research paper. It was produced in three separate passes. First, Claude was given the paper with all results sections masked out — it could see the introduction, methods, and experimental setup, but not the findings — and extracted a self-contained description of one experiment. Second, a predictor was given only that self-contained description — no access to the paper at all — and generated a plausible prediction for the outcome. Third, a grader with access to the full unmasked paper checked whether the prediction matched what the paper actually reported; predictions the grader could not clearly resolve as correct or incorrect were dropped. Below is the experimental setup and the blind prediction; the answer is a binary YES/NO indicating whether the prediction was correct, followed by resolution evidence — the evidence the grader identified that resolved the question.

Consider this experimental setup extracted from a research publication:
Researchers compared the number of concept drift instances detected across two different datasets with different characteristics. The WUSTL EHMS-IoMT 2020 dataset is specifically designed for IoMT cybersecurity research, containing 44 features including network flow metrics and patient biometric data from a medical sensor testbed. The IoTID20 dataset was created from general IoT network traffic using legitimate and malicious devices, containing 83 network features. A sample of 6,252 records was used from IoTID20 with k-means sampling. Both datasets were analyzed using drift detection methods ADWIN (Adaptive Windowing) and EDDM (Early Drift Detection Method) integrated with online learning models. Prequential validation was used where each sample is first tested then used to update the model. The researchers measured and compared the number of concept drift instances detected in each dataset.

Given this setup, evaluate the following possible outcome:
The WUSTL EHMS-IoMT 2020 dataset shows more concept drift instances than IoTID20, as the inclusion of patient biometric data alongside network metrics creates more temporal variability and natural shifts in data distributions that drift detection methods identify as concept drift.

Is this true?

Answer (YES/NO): YES